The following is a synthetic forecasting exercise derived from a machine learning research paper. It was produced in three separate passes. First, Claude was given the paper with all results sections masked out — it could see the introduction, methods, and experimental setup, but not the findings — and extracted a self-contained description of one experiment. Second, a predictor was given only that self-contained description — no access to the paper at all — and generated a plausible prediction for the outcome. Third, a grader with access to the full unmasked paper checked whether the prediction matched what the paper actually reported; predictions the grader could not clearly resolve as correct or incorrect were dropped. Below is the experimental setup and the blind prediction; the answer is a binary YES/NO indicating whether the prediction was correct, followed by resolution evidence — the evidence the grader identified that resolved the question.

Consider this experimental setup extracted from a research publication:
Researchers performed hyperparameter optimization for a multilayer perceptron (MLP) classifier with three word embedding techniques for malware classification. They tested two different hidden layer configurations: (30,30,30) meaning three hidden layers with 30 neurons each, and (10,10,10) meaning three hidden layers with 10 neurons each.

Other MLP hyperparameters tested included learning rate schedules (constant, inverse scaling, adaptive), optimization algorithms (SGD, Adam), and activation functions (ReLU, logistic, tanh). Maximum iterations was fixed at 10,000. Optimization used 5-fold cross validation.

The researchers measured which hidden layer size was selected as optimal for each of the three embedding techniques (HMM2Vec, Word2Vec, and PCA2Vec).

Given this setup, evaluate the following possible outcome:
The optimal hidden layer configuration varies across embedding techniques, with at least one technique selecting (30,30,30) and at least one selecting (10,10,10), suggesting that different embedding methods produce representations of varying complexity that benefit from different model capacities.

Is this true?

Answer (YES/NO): NO